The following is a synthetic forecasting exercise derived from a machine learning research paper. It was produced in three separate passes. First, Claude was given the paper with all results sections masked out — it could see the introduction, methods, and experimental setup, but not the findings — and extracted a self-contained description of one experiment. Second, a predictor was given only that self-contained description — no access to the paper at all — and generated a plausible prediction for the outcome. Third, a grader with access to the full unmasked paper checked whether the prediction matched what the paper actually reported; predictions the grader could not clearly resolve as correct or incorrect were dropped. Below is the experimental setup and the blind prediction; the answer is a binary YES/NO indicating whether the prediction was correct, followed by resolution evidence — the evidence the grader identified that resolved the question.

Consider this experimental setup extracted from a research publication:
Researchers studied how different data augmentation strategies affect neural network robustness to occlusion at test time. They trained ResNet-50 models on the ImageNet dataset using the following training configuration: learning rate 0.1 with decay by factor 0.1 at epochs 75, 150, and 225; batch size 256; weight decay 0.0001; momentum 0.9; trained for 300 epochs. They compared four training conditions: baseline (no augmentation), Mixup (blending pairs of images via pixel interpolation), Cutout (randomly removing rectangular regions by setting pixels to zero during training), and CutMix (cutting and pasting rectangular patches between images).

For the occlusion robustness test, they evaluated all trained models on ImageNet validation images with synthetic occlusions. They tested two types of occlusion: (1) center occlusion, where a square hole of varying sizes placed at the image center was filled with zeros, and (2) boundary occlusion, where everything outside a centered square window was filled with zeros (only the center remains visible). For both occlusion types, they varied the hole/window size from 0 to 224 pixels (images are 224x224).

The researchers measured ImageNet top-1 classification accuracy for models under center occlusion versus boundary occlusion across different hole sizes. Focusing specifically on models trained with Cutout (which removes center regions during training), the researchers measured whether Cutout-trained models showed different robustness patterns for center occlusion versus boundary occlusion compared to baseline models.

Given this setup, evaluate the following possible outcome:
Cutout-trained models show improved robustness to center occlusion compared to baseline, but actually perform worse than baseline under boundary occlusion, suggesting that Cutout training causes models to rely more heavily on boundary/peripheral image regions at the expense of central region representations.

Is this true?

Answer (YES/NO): NO